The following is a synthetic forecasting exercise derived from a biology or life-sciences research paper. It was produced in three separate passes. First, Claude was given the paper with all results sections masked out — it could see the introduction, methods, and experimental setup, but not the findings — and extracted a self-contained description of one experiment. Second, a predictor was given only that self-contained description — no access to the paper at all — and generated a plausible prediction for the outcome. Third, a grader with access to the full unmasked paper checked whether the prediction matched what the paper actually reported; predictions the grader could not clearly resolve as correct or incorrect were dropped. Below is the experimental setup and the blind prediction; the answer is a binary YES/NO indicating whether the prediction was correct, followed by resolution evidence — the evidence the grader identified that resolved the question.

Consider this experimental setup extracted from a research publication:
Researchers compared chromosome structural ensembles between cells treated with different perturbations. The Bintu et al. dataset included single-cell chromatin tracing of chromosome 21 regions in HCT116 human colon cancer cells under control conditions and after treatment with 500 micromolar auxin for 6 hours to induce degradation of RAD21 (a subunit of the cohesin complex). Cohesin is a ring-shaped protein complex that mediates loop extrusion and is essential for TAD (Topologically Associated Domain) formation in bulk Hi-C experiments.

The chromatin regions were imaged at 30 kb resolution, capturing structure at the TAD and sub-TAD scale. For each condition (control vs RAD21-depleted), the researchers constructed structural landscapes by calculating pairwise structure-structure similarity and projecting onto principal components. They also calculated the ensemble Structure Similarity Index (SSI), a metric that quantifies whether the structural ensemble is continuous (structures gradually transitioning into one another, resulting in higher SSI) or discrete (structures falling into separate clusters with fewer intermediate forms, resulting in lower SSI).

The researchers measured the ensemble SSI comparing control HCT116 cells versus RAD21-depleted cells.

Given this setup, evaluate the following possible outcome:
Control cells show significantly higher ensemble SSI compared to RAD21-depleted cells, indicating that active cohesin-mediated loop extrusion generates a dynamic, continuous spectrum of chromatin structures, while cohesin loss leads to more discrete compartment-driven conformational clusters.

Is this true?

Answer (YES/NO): NO